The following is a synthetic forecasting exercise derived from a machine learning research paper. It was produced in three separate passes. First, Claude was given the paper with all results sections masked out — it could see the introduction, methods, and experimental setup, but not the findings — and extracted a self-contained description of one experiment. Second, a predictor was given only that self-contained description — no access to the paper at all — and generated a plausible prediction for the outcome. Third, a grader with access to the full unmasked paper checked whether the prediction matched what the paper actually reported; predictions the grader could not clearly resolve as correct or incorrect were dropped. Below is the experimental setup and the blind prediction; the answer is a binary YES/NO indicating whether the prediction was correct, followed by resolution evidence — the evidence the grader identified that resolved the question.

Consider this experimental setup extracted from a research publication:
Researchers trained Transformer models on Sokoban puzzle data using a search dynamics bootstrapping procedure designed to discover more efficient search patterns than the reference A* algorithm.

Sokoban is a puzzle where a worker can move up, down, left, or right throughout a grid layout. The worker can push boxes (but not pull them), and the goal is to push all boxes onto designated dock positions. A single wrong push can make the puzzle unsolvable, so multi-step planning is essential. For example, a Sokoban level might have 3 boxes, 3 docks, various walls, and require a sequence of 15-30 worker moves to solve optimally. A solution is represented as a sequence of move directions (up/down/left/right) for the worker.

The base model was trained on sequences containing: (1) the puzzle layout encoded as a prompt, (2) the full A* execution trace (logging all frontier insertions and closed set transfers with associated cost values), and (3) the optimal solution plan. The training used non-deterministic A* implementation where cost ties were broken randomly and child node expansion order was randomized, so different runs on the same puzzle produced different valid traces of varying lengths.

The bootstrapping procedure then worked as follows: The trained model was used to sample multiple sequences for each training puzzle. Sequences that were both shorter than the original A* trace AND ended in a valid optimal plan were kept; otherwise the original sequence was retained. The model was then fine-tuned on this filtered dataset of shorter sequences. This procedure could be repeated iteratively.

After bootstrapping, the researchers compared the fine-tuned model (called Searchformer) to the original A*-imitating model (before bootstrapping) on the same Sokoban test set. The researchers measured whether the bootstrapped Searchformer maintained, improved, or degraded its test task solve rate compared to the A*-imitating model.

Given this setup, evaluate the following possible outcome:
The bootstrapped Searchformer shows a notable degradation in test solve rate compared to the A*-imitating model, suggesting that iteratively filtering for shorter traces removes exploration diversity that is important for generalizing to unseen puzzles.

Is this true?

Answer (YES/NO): NO